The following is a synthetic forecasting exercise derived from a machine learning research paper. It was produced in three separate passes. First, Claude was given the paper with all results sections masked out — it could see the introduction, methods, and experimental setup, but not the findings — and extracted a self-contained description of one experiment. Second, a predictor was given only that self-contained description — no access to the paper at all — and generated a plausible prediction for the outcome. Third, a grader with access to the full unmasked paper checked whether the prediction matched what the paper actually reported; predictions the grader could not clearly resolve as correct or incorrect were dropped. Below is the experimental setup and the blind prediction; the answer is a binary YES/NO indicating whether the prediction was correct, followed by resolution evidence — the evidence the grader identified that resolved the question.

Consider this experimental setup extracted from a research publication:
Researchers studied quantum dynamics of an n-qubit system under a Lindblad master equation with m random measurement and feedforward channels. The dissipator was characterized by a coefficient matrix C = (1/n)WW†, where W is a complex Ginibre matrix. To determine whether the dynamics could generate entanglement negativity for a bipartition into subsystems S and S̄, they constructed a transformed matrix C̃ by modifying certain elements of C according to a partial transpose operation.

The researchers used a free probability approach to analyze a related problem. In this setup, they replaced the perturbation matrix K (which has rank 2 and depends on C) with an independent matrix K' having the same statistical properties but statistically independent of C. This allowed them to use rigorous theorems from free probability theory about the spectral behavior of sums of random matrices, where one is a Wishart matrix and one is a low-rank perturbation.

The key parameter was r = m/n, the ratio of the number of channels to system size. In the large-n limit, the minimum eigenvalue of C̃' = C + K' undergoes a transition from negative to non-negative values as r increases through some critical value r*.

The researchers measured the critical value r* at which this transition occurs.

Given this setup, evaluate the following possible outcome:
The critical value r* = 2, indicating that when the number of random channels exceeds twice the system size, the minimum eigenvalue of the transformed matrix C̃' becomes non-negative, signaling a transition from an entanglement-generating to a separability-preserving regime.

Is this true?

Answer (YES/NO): YES